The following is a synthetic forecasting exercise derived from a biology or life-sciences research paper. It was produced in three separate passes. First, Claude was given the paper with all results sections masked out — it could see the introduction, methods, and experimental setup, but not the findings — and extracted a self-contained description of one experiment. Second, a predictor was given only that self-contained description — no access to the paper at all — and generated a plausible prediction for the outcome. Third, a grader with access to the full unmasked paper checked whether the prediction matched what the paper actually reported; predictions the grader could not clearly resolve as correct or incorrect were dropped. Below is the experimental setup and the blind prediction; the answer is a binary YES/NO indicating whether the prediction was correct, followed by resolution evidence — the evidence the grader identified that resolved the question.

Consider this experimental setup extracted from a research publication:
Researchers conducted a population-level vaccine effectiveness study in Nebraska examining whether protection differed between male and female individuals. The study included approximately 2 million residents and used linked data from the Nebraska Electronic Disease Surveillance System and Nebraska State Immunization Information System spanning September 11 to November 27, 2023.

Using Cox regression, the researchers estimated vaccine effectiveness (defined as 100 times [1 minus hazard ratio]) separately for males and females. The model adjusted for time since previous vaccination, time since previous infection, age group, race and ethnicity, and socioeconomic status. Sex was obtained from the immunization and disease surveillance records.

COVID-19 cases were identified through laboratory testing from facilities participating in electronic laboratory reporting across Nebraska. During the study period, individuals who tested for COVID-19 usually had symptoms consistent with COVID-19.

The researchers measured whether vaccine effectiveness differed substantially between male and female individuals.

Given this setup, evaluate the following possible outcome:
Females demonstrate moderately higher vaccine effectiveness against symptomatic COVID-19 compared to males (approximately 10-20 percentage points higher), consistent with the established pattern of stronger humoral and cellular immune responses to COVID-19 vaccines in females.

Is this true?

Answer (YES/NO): NO